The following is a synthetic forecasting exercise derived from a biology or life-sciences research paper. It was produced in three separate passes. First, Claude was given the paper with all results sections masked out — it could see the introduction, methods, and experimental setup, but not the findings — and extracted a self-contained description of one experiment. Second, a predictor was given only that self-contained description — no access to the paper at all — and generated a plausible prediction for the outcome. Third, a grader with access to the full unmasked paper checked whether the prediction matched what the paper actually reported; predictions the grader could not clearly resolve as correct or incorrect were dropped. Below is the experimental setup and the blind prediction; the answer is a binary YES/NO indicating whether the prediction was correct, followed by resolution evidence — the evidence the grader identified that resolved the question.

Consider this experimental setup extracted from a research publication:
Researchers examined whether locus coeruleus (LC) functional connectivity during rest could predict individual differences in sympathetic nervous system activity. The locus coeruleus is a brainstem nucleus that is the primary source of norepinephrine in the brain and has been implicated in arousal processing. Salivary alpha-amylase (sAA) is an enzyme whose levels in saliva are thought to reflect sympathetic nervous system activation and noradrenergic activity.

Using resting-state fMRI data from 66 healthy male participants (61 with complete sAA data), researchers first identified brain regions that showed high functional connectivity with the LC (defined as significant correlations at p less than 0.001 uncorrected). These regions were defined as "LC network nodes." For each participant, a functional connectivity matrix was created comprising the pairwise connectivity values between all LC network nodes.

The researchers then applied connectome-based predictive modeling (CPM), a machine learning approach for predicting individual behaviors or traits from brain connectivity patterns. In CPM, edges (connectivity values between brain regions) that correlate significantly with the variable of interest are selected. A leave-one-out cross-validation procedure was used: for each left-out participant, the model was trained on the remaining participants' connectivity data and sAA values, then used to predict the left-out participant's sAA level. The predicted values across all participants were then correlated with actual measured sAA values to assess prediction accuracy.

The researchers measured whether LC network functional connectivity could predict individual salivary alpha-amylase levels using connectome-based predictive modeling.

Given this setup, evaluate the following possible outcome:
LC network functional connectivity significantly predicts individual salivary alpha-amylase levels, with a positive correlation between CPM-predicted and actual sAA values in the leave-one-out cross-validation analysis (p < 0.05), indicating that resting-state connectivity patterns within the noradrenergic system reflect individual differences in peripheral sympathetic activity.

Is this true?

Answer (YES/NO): YES